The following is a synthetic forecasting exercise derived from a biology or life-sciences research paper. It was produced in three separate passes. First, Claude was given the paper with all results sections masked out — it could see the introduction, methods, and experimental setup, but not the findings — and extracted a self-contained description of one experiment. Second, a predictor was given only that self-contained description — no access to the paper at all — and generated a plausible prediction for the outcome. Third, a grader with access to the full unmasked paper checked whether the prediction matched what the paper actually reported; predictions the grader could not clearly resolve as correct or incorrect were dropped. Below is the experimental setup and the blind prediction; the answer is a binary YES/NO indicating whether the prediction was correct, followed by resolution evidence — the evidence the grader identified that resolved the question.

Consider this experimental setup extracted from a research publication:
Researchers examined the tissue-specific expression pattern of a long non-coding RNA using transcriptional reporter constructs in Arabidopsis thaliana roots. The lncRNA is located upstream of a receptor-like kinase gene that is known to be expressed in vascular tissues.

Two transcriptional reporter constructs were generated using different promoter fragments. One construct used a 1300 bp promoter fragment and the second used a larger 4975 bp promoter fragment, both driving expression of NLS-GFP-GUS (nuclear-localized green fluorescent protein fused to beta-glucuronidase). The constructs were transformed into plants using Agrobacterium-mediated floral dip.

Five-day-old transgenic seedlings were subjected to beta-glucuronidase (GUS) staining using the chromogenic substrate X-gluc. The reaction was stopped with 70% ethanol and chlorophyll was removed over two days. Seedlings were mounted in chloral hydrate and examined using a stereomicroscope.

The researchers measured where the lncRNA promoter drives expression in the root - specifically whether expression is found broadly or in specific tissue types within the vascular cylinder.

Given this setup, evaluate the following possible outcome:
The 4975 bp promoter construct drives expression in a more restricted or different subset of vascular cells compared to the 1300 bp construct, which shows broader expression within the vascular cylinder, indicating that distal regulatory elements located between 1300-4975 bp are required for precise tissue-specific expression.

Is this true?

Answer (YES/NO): NO